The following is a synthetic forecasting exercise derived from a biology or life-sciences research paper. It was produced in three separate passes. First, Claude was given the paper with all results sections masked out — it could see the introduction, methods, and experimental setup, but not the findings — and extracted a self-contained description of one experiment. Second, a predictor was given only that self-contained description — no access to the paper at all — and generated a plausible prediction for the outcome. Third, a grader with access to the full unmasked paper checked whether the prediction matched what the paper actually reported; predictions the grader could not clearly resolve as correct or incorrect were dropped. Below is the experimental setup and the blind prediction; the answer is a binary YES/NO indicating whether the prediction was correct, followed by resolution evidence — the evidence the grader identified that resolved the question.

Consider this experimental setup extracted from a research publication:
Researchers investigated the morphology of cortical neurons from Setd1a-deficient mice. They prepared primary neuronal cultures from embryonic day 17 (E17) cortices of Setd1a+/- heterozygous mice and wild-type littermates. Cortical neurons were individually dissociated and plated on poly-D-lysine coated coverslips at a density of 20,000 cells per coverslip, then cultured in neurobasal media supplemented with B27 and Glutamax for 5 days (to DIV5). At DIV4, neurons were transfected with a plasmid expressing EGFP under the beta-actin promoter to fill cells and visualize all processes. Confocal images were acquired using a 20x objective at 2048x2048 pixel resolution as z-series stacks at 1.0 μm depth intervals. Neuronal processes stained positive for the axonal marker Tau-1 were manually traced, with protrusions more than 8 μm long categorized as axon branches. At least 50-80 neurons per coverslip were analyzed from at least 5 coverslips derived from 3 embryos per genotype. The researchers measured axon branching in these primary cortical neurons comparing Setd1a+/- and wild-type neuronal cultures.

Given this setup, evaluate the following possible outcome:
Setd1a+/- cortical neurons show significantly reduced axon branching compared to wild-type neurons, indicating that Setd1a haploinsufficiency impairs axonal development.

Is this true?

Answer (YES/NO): YES